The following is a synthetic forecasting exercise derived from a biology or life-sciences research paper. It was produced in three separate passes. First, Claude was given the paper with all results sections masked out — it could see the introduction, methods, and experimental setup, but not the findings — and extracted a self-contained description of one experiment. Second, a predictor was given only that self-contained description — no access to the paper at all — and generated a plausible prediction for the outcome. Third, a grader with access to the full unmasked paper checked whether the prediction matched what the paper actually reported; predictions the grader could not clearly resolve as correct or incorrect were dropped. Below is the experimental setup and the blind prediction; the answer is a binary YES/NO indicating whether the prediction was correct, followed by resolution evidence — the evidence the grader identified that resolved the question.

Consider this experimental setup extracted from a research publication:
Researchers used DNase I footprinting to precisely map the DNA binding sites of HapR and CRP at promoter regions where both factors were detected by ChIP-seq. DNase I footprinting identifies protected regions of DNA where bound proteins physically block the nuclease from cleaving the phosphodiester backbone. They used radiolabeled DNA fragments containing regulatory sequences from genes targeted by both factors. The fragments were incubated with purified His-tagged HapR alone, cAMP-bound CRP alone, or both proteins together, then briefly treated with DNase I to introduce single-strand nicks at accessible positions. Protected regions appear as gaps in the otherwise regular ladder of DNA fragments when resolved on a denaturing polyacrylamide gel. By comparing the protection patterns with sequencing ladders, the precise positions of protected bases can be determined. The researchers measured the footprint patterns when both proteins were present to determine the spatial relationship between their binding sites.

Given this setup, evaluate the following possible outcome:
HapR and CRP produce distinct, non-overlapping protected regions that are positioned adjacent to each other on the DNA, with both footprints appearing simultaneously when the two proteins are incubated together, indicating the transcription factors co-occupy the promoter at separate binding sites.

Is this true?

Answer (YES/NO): NO